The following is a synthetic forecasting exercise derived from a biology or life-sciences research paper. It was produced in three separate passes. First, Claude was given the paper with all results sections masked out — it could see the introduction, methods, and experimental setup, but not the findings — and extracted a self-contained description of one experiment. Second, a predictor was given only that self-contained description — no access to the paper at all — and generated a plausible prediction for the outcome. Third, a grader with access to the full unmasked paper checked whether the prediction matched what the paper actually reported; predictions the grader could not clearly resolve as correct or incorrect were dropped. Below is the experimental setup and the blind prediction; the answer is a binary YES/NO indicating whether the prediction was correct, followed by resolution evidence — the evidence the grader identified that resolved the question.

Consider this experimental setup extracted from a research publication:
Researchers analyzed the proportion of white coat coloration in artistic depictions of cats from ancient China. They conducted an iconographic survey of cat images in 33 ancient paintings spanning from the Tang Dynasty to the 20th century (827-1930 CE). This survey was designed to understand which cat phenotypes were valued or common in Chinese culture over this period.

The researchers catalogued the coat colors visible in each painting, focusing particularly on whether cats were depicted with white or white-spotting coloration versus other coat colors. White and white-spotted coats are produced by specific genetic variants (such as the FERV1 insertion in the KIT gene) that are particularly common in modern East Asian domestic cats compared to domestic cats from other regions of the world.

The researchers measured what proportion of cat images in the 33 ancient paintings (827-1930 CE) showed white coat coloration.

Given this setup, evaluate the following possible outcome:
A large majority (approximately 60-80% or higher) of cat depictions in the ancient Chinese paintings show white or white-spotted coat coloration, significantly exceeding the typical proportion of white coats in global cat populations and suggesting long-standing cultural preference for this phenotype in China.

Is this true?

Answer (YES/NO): YES